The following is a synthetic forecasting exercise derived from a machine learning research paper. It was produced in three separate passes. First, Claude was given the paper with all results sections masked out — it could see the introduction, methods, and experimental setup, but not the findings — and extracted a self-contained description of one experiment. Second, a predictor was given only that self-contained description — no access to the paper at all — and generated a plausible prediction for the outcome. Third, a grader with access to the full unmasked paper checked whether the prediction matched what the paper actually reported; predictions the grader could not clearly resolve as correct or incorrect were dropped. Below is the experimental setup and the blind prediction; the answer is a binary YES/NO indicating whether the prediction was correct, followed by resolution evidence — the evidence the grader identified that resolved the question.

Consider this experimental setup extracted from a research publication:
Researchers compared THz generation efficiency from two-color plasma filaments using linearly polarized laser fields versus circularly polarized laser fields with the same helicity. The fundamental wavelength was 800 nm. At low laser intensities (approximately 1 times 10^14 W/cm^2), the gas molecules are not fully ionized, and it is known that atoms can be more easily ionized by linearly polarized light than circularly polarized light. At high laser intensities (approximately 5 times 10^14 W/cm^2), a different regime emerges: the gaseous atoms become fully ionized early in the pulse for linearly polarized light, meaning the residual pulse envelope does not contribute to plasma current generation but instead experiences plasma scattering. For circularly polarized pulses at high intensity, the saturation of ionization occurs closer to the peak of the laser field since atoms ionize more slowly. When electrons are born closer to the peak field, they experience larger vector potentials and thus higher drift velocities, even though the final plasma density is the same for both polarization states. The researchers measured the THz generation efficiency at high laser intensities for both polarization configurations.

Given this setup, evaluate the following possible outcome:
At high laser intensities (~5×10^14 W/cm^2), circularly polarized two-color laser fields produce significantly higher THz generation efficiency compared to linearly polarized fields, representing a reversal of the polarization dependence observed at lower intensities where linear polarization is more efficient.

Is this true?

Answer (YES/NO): YES